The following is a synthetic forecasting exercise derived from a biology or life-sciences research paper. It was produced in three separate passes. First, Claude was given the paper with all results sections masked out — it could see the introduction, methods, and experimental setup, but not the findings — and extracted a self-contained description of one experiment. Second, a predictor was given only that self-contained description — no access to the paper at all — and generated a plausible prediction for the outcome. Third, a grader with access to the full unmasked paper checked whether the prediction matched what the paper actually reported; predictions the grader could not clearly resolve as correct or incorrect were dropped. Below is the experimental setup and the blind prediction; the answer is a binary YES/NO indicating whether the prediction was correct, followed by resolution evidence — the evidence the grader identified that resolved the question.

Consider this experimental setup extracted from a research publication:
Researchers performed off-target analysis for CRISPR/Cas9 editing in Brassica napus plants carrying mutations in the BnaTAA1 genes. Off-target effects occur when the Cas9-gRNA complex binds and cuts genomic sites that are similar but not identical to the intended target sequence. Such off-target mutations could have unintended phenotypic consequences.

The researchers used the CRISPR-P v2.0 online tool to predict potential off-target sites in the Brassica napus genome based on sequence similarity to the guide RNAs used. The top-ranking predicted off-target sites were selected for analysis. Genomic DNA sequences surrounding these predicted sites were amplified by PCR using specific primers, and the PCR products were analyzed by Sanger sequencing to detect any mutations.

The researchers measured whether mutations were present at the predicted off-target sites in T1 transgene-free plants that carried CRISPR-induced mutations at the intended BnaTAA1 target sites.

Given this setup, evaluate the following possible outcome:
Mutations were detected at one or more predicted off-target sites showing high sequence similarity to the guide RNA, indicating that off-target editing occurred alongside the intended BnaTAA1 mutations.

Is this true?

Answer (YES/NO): YES